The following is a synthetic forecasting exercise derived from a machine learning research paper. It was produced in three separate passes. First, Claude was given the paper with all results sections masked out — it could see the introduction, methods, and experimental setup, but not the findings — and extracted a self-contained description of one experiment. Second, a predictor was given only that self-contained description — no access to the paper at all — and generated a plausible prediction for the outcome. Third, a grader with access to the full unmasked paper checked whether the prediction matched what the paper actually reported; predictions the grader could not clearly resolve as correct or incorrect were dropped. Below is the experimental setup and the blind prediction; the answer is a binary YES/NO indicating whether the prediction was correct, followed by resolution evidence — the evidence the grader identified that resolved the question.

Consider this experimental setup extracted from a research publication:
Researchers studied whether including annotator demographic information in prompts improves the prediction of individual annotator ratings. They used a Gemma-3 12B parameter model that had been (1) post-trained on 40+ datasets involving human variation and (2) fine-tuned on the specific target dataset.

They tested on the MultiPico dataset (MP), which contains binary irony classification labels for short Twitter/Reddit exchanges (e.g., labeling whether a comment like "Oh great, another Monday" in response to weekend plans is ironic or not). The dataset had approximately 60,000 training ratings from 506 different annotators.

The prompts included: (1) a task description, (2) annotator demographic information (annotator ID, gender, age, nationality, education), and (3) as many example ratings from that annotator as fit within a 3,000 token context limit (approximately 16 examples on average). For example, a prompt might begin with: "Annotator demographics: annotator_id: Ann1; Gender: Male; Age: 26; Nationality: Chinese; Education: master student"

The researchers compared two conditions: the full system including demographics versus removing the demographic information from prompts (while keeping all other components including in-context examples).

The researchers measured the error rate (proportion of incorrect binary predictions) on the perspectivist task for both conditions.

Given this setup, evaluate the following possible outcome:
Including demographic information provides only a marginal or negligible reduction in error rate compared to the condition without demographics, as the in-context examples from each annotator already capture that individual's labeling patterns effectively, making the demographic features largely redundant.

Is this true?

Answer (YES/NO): YES